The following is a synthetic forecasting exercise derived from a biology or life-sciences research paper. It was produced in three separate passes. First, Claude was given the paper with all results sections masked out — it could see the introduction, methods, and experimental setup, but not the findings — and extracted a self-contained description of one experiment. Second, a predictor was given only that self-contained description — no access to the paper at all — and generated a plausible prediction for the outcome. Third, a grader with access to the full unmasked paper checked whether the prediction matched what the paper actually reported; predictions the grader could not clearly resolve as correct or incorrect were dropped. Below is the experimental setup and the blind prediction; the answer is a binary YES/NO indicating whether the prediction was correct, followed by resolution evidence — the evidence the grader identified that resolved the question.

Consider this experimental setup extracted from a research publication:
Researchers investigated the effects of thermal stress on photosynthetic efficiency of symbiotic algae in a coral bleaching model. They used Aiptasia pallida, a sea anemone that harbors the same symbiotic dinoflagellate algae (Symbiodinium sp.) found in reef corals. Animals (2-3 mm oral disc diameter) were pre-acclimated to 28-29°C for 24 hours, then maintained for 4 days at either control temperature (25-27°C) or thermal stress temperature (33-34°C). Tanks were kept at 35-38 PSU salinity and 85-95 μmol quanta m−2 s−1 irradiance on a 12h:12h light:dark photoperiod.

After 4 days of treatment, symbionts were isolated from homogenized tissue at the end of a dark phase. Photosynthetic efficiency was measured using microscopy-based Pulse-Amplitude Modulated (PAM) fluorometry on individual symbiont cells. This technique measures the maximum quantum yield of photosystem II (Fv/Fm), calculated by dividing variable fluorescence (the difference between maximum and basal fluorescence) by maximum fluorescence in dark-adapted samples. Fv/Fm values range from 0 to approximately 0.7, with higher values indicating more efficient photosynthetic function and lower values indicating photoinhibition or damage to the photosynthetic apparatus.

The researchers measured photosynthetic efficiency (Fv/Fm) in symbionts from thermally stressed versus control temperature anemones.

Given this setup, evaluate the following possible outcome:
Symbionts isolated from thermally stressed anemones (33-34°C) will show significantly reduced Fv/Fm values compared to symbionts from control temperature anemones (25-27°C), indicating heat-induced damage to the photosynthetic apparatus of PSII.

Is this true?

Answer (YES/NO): NO